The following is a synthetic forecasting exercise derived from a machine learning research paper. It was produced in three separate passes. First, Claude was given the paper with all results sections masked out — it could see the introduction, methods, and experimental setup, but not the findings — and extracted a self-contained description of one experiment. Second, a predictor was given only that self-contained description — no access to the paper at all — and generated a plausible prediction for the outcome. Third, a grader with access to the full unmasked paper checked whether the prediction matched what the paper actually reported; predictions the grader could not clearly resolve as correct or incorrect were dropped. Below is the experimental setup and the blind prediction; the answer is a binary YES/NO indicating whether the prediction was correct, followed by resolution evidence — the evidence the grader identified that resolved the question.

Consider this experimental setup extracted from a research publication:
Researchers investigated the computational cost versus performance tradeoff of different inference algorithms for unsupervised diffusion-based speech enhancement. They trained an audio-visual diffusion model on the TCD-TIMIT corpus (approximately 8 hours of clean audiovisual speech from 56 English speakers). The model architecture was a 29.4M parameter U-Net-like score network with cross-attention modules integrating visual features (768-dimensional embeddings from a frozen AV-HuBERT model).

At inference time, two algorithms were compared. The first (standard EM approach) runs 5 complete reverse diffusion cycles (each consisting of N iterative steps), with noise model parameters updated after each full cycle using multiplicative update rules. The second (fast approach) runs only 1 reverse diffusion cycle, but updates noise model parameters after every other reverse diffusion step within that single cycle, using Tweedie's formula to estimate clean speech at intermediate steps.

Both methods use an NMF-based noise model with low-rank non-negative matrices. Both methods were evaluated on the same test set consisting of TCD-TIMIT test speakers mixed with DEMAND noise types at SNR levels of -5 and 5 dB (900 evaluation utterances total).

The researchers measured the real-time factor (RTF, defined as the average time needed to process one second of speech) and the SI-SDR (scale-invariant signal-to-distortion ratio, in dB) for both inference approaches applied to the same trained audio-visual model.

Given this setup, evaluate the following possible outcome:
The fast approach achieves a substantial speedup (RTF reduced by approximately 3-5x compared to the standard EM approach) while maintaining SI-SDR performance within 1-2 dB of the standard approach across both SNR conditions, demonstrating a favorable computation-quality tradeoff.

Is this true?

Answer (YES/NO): NO